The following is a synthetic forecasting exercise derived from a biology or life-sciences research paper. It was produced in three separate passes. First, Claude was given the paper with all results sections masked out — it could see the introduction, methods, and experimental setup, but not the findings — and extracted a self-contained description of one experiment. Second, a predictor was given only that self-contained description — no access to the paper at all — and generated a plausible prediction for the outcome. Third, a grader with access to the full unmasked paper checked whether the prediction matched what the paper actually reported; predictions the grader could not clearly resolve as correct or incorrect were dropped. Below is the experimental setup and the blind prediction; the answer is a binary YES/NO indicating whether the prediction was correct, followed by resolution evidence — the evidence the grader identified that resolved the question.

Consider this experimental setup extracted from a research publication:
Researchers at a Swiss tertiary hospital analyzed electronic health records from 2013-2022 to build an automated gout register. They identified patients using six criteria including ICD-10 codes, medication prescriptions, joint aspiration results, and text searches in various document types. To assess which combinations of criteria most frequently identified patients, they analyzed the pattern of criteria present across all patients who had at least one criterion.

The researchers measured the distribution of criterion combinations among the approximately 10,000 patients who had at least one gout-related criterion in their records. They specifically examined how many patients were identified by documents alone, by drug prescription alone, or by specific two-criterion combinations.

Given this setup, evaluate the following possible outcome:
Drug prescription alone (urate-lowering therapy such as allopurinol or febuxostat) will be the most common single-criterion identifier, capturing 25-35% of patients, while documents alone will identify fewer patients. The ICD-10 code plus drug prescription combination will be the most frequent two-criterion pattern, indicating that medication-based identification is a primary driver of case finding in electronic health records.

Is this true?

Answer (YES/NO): NO